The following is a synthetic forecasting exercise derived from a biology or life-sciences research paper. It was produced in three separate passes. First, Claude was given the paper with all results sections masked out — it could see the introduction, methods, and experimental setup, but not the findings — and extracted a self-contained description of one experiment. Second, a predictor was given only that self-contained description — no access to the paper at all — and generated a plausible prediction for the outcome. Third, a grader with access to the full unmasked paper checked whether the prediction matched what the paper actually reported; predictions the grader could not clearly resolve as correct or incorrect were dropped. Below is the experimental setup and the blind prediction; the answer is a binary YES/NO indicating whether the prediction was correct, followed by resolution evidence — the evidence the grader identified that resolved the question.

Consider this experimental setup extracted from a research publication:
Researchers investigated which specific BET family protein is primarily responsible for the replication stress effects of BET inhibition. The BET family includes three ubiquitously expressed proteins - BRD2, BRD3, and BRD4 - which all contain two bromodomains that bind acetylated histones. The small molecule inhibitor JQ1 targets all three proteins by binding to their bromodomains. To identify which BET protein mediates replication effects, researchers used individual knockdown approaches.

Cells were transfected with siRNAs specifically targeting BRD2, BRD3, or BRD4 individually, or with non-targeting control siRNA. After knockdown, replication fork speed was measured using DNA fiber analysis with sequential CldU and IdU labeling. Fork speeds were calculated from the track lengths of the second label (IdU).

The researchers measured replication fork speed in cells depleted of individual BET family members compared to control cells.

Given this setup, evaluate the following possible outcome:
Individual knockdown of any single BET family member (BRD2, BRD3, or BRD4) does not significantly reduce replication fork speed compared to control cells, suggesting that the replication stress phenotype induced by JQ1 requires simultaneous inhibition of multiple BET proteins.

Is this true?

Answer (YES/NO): NO